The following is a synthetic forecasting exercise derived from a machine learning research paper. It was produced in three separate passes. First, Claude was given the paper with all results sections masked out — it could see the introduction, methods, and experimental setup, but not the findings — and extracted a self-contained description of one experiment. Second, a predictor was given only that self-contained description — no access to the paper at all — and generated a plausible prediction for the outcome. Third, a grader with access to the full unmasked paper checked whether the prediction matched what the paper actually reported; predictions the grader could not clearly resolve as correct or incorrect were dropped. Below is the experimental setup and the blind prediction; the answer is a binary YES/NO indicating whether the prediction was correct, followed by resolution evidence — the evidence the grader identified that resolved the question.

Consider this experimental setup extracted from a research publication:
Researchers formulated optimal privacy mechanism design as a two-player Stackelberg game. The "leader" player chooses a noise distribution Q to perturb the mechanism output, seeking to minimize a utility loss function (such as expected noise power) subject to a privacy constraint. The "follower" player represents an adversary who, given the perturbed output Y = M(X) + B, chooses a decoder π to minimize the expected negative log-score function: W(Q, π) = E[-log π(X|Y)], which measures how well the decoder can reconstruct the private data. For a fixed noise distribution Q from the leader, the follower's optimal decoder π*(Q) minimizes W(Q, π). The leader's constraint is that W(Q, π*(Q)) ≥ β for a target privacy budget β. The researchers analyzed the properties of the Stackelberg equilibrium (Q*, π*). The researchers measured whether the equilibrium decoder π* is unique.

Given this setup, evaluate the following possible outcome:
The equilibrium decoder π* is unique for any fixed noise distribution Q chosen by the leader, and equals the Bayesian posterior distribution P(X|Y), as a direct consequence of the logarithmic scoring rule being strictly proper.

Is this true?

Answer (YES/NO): NO